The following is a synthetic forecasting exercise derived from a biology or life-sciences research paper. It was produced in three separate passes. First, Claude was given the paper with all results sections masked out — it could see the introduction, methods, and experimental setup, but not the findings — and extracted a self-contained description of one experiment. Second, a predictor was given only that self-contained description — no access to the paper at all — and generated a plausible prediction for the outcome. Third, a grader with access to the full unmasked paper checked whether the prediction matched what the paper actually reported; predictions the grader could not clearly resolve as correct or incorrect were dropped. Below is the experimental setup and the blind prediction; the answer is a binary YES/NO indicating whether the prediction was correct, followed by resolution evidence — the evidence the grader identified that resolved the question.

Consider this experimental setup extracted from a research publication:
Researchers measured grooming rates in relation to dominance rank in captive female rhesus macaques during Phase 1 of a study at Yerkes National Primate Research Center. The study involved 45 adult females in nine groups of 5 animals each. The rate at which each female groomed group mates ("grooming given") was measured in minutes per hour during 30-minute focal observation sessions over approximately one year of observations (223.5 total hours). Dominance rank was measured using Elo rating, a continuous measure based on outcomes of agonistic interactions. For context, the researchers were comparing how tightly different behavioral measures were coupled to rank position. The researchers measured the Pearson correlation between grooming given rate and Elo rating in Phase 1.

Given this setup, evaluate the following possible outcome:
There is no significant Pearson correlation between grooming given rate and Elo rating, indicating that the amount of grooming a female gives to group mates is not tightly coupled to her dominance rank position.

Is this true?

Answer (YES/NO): NO